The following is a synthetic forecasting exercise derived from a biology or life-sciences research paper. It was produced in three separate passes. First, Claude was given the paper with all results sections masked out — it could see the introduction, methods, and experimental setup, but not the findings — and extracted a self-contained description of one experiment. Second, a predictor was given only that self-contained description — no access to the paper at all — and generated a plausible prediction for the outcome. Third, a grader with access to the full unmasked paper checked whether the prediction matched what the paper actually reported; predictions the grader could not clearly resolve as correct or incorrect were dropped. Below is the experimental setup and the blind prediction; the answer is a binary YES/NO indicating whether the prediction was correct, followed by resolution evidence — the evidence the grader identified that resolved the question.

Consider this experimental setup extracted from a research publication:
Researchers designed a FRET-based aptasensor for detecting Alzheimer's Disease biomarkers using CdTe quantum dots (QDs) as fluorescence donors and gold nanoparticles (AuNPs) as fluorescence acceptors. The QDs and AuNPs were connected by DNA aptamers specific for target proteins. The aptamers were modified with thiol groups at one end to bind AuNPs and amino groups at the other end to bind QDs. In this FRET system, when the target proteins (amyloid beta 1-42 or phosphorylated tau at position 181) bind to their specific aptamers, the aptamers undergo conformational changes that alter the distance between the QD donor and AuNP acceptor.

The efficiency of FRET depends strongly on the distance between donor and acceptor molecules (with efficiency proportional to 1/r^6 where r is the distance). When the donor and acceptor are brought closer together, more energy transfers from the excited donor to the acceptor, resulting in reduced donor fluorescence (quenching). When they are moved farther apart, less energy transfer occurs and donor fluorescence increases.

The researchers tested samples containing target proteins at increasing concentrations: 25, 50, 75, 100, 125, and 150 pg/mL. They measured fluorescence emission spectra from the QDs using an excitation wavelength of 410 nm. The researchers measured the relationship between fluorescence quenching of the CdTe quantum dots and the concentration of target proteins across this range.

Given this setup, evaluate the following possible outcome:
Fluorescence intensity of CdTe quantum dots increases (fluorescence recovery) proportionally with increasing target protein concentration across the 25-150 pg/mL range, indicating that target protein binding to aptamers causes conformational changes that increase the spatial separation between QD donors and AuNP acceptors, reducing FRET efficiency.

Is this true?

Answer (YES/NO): NO